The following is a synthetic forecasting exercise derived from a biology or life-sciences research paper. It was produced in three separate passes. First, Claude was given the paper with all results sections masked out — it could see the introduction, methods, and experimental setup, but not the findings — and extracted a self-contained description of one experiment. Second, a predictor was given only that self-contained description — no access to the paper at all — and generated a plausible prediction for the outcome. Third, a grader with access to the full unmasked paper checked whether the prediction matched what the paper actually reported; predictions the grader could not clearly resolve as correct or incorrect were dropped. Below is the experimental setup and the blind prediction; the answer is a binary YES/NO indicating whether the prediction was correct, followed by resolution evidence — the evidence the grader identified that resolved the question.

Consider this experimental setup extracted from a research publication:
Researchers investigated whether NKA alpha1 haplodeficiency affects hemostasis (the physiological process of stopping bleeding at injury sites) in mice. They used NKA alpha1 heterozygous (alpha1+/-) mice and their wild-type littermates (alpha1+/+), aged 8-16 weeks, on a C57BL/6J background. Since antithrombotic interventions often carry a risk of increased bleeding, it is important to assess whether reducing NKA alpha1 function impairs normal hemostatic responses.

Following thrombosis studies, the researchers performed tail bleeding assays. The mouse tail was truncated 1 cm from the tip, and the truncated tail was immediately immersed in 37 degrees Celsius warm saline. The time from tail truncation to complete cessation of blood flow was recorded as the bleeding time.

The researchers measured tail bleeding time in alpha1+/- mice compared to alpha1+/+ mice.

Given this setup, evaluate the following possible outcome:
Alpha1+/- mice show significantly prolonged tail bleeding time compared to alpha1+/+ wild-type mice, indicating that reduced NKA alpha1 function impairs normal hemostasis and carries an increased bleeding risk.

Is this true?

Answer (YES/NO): NO